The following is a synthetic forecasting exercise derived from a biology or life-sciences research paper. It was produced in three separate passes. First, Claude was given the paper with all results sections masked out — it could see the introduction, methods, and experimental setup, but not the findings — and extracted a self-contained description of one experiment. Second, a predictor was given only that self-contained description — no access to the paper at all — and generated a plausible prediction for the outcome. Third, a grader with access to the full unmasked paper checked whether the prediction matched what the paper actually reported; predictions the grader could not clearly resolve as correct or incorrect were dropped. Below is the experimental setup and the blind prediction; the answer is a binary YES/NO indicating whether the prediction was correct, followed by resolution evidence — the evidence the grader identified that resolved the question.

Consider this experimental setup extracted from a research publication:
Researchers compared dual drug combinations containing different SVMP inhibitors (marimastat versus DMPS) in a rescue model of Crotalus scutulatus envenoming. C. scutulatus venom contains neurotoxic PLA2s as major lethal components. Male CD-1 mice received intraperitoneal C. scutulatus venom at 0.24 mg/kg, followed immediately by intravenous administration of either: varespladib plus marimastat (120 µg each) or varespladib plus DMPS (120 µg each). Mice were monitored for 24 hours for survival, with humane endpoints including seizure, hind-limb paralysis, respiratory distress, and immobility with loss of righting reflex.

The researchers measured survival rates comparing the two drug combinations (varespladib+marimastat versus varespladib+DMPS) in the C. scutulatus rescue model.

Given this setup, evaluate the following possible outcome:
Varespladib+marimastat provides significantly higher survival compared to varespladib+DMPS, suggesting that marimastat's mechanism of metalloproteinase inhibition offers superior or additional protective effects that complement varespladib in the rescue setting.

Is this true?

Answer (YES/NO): YES